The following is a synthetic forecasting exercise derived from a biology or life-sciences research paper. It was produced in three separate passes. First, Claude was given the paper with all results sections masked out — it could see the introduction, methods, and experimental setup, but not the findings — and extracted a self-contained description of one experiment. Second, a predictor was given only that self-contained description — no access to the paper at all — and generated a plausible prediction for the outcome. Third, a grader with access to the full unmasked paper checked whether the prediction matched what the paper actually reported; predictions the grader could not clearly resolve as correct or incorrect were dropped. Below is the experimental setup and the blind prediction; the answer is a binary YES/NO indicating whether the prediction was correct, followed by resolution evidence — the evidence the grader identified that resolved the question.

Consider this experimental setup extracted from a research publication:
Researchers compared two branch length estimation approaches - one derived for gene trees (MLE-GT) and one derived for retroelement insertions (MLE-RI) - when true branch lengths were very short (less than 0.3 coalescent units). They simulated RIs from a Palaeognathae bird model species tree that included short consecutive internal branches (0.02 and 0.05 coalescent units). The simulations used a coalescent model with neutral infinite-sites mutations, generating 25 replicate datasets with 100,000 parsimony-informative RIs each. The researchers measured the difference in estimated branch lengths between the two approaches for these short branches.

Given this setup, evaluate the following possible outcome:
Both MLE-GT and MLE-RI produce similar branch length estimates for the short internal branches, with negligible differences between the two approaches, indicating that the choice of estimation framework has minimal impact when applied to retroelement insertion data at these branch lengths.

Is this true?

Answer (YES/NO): YES